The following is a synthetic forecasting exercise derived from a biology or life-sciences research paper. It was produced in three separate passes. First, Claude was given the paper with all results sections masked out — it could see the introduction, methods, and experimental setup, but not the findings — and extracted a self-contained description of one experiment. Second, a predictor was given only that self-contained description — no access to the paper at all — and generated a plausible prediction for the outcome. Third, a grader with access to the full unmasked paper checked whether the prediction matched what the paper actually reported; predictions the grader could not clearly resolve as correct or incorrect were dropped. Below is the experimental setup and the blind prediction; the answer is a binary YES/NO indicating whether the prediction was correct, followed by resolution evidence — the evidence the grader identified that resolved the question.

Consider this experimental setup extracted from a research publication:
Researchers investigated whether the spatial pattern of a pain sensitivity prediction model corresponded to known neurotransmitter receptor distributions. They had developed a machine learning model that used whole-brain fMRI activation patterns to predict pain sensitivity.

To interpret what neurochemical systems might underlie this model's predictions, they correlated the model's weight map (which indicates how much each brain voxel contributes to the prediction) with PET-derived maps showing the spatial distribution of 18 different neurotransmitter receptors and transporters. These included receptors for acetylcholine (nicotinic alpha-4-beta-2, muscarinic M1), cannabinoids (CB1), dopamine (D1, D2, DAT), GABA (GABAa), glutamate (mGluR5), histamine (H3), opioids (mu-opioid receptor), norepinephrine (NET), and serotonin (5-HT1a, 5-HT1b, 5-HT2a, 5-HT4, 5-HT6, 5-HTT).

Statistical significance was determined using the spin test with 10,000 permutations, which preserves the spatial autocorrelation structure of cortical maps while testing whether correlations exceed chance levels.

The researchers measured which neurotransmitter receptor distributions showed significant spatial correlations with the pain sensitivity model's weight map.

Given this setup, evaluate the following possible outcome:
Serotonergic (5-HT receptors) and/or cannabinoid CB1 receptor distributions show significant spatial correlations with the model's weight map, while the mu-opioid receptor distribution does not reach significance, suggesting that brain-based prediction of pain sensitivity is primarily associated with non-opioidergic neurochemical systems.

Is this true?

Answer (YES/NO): NO